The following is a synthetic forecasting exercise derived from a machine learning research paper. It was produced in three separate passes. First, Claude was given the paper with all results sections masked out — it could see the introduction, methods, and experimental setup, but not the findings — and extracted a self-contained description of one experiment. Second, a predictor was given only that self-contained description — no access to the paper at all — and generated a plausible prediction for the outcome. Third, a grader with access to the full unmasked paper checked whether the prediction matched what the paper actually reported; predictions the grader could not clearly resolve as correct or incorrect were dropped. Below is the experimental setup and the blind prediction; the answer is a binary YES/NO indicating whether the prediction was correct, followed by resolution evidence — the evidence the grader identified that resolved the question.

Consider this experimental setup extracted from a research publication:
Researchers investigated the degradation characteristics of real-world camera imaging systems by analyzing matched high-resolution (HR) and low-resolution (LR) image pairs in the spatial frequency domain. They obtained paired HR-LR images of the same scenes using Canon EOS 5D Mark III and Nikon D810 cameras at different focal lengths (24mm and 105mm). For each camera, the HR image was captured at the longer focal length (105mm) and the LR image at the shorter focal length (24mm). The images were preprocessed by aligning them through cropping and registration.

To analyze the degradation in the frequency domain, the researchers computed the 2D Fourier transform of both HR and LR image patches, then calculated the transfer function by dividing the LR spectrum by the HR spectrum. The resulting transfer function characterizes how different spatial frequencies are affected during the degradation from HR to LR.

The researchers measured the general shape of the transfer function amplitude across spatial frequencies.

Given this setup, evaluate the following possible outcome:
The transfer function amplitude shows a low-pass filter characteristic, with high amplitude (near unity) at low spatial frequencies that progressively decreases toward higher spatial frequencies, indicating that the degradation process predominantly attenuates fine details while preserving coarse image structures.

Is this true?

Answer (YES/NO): YES